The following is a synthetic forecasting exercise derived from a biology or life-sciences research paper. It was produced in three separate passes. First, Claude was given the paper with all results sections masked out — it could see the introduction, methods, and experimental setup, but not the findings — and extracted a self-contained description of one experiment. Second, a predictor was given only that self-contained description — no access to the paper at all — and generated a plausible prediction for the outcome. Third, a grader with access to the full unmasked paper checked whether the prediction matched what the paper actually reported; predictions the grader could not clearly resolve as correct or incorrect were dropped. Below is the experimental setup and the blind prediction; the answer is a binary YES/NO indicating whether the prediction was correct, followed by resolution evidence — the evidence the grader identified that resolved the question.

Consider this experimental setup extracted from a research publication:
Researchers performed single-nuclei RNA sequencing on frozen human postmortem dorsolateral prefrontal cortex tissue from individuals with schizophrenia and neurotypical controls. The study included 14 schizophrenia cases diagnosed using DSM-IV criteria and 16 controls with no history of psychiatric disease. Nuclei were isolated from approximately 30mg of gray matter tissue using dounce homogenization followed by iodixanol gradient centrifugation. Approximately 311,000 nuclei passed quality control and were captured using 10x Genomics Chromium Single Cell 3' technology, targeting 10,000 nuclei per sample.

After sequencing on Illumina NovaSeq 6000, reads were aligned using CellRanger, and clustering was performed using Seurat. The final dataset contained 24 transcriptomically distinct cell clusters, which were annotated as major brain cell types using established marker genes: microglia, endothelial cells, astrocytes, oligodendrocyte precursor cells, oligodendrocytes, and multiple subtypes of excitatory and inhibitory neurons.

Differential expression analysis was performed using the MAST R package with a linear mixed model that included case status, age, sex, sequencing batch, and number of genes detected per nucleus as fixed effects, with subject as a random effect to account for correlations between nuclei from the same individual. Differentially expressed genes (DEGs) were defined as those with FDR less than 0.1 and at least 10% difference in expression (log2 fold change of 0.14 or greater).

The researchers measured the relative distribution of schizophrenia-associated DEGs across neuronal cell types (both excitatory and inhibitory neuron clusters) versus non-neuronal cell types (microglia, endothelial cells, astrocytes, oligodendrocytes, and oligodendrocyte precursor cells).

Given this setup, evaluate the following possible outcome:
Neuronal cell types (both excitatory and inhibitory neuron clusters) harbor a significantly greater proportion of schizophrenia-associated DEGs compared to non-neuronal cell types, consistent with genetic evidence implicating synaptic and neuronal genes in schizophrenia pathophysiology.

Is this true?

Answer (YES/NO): YES